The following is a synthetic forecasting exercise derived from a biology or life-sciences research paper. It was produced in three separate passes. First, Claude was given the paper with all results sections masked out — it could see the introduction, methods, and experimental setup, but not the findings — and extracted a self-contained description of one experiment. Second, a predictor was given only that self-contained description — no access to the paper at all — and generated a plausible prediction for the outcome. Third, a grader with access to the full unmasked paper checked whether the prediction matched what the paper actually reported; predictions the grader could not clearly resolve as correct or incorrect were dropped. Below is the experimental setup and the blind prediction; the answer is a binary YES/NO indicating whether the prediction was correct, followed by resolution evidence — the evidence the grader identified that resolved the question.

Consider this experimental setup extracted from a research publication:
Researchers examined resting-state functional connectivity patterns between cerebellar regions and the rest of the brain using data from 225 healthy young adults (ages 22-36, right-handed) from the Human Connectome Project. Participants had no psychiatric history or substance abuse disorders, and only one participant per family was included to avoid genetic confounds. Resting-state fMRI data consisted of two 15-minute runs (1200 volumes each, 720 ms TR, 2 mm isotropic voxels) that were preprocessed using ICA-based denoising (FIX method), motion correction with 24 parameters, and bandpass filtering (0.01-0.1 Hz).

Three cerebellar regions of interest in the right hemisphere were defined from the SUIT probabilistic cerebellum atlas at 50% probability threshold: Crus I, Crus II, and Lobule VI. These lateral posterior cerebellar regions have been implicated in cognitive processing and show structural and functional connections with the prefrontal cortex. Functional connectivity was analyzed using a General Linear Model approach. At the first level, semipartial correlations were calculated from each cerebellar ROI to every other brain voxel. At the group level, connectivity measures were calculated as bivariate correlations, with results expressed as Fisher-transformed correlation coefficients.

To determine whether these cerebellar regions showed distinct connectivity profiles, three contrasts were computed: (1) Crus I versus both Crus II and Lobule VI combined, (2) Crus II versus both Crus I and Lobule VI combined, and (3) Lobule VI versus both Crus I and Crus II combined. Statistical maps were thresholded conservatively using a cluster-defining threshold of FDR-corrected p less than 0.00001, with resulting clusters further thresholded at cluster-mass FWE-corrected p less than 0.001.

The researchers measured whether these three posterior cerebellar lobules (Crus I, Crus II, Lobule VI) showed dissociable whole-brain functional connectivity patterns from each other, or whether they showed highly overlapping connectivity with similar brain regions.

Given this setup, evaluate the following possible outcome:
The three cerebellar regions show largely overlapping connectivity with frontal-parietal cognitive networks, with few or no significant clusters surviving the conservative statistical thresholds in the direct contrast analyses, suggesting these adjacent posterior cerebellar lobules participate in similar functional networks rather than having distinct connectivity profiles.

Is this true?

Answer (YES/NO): NO